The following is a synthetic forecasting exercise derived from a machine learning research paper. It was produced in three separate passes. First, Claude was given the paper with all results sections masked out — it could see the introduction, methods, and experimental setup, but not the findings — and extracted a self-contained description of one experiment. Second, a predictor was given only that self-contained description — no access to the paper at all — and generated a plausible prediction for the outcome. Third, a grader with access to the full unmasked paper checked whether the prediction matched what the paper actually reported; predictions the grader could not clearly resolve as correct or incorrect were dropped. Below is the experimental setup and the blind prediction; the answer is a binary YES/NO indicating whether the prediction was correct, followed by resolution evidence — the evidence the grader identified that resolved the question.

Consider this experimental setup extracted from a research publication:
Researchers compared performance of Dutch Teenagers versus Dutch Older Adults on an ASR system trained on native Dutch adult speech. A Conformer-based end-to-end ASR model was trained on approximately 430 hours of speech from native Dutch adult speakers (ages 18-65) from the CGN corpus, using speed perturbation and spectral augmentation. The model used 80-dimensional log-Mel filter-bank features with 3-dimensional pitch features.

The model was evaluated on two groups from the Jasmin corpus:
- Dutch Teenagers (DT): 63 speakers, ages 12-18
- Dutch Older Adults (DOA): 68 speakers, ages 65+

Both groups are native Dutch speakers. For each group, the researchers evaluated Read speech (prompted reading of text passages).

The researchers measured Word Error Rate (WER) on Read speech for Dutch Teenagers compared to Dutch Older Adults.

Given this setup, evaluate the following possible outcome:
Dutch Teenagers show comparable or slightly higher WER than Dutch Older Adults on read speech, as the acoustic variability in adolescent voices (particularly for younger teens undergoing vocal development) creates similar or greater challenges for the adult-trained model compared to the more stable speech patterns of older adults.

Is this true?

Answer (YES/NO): NO